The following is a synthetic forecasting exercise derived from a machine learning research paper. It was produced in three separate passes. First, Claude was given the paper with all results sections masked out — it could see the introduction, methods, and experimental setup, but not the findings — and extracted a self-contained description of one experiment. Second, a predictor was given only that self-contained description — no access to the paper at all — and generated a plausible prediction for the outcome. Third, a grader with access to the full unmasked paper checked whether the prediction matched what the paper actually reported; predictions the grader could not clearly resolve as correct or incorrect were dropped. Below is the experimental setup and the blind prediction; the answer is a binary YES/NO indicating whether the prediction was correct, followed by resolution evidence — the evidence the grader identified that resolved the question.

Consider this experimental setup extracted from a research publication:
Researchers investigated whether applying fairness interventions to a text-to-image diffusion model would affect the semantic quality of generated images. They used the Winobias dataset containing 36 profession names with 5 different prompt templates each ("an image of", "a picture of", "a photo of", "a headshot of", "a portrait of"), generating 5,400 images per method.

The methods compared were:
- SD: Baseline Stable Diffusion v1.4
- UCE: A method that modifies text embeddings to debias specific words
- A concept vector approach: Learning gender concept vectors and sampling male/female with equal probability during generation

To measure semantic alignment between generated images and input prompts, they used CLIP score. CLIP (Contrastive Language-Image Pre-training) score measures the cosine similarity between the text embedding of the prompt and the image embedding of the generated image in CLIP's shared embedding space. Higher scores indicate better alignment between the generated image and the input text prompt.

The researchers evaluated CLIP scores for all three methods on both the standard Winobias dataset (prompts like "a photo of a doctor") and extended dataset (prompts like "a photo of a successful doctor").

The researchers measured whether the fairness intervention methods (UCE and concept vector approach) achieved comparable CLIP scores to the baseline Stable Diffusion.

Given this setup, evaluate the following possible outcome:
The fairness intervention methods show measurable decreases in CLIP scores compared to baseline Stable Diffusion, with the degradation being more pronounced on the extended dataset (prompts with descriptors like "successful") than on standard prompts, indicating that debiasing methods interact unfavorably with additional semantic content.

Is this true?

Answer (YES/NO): NO